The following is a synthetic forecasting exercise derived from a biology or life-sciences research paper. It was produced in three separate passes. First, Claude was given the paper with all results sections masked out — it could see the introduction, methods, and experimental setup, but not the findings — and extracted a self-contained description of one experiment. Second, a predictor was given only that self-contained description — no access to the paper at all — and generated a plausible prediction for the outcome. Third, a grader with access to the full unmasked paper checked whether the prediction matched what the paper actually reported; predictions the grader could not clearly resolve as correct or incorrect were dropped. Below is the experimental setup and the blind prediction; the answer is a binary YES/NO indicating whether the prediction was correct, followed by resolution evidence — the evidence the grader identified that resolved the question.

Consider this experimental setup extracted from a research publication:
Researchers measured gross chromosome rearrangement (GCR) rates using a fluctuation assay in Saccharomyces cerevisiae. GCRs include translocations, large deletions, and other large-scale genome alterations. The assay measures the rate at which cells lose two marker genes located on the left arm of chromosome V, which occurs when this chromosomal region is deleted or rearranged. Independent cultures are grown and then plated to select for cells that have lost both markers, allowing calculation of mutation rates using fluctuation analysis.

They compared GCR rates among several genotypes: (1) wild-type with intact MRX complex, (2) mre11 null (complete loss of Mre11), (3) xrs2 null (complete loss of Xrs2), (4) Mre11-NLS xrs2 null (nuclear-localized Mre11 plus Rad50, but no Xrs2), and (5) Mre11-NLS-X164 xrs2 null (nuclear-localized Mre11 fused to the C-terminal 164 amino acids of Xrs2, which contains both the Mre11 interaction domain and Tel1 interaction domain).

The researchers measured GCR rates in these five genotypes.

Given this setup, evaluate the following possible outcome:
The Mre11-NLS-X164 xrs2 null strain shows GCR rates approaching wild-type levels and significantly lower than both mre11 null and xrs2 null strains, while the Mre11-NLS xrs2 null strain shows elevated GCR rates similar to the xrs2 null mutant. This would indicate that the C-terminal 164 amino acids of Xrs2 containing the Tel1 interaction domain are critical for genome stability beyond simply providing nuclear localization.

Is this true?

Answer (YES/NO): NO